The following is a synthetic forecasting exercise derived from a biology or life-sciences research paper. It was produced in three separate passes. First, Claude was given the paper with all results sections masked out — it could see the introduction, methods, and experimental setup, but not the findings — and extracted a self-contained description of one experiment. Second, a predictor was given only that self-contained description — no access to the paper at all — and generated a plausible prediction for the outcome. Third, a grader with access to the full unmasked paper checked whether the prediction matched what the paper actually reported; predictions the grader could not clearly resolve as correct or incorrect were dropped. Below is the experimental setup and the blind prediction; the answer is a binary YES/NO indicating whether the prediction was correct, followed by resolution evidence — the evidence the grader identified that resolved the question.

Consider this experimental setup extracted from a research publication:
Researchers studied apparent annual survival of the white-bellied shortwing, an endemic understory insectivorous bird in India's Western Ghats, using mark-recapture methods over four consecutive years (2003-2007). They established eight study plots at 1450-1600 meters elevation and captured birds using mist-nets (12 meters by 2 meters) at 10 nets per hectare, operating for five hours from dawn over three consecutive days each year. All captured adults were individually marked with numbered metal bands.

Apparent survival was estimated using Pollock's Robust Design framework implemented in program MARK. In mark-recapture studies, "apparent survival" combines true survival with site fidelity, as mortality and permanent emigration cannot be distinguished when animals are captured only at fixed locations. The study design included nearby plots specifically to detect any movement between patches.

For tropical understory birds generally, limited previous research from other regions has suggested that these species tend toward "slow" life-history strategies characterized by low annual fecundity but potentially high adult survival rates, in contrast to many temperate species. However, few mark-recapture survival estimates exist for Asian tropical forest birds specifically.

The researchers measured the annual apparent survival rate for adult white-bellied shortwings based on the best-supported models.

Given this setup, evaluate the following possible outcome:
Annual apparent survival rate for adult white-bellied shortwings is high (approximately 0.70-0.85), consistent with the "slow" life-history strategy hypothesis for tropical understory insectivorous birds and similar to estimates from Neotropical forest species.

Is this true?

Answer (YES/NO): NO